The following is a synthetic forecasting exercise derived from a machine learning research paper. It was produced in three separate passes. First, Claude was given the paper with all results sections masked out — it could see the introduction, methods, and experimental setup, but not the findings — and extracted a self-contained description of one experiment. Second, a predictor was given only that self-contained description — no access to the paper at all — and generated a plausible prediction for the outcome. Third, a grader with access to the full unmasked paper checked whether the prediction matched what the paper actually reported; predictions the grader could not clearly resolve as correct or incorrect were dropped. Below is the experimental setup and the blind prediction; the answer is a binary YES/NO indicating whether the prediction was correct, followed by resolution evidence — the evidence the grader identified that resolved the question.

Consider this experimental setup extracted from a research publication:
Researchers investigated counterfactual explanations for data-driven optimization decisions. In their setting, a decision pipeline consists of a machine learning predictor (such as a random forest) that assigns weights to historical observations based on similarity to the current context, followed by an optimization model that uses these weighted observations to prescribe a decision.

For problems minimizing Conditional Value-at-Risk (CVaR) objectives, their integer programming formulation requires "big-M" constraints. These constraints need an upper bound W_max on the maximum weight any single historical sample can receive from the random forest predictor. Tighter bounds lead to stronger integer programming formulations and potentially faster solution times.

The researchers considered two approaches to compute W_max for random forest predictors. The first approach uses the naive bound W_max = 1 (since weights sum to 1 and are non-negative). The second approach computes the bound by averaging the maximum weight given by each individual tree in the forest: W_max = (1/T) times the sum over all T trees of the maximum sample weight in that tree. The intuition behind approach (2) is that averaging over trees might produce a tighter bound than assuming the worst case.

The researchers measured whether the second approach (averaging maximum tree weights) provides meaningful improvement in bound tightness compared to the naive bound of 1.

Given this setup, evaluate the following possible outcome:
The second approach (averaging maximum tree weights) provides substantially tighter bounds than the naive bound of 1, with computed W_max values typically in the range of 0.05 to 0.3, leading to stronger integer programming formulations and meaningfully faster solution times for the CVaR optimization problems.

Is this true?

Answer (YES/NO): NO